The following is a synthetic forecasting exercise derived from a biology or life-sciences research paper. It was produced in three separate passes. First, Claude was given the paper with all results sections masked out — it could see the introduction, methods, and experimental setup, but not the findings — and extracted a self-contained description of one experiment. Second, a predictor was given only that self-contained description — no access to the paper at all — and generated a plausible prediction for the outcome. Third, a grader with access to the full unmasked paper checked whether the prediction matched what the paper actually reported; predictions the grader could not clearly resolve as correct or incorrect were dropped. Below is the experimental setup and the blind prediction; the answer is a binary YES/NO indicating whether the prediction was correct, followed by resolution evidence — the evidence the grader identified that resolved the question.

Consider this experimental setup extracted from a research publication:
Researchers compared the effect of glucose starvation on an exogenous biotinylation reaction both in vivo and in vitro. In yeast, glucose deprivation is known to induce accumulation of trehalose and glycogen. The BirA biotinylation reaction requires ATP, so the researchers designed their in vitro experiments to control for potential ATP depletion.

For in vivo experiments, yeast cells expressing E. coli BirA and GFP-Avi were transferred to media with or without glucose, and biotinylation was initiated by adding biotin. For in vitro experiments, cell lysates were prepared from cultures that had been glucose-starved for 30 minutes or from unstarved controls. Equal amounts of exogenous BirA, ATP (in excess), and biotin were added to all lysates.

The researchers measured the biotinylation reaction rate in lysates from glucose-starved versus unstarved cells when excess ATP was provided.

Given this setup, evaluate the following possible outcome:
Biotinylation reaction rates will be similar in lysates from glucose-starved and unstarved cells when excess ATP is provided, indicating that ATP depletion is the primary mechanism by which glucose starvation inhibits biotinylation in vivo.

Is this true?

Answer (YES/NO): NO